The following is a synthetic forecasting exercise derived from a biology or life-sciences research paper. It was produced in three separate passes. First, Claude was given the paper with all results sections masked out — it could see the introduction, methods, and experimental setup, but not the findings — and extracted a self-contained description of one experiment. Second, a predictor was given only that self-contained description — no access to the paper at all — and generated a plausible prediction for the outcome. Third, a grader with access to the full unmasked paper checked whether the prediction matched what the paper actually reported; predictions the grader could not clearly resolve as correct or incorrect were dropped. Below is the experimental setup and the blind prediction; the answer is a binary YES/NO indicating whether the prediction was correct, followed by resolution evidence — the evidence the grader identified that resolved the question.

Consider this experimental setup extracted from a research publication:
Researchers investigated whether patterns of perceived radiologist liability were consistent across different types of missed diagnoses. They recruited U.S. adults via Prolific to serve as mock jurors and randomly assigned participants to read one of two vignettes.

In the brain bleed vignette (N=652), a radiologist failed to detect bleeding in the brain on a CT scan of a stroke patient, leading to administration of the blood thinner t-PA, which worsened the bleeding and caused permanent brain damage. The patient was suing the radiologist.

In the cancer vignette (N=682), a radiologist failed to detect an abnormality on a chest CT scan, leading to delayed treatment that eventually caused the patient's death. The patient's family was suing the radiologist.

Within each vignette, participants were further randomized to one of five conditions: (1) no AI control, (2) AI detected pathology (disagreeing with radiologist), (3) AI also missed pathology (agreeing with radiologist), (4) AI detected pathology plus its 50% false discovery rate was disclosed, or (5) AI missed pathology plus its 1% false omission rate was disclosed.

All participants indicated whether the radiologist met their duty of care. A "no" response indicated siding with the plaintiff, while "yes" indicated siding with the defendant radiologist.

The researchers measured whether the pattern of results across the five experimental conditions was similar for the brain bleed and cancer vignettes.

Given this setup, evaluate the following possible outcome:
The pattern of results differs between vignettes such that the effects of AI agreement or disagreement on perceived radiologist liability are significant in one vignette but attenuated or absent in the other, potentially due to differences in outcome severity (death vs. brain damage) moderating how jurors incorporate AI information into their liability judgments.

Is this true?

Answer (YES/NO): NO